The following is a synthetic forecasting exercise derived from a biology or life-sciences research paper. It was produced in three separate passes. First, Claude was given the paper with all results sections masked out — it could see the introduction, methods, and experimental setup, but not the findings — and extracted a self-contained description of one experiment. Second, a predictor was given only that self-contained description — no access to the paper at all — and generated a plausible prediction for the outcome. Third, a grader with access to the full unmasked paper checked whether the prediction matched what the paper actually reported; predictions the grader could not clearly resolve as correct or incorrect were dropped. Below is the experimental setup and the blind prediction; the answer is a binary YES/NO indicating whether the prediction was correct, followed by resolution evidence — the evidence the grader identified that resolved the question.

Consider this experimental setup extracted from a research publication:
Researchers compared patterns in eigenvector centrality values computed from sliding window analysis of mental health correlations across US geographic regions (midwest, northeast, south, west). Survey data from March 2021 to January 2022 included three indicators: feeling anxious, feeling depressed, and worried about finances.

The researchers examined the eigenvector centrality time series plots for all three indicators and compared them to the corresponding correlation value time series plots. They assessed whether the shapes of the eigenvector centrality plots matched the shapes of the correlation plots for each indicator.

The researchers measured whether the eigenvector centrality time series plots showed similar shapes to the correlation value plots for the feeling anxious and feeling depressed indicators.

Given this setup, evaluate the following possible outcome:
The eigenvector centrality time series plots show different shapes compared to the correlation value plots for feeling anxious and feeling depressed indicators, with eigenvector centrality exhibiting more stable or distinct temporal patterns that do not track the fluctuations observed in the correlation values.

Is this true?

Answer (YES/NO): NO